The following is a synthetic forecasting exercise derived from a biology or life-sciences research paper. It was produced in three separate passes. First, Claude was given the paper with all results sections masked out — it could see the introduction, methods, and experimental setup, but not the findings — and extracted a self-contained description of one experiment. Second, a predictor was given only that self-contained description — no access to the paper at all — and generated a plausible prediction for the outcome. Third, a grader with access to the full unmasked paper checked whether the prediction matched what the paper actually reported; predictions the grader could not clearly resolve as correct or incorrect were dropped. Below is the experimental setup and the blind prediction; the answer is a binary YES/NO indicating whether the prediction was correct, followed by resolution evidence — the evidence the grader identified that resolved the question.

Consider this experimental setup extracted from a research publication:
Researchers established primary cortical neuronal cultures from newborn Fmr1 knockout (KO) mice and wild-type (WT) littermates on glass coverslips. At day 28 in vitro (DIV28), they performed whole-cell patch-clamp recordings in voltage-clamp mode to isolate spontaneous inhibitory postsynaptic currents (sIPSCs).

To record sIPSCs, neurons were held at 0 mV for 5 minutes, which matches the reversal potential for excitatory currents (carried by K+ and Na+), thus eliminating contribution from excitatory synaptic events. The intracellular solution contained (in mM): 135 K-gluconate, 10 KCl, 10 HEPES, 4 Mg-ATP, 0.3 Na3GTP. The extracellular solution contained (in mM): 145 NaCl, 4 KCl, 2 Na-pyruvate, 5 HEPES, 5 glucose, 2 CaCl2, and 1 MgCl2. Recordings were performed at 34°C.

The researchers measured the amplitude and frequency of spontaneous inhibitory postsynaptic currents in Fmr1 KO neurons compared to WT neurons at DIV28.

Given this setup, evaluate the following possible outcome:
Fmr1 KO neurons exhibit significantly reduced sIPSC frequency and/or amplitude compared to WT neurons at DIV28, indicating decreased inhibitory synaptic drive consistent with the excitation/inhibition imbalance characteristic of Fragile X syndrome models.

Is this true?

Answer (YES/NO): YES